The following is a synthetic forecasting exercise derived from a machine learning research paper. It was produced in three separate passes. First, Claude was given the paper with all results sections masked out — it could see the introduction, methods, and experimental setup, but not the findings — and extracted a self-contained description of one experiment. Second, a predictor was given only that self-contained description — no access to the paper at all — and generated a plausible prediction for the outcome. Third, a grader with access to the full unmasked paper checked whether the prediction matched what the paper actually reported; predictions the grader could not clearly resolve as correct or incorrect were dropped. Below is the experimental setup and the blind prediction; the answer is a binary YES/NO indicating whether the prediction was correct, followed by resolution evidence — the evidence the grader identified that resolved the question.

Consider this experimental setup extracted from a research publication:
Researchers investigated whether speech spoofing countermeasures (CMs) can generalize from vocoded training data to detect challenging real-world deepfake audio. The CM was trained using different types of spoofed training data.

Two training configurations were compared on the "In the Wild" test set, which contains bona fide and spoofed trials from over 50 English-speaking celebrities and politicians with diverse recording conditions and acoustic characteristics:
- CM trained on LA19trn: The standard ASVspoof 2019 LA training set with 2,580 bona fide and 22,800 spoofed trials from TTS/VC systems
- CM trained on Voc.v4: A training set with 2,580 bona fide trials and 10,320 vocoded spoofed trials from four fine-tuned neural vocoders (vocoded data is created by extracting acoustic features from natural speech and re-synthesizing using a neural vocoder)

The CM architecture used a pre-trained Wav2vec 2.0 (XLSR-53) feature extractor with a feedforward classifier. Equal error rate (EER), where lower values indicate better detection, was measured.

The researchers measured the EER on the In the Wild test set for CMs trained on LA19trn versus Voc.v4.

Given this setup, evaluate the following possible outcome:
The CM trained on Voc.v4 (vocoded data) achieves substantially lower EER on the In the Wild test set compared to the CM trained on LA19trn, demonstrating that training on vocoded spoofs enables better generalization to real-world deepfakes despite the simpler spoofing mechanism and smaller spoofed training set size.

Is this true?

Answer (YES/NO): YES